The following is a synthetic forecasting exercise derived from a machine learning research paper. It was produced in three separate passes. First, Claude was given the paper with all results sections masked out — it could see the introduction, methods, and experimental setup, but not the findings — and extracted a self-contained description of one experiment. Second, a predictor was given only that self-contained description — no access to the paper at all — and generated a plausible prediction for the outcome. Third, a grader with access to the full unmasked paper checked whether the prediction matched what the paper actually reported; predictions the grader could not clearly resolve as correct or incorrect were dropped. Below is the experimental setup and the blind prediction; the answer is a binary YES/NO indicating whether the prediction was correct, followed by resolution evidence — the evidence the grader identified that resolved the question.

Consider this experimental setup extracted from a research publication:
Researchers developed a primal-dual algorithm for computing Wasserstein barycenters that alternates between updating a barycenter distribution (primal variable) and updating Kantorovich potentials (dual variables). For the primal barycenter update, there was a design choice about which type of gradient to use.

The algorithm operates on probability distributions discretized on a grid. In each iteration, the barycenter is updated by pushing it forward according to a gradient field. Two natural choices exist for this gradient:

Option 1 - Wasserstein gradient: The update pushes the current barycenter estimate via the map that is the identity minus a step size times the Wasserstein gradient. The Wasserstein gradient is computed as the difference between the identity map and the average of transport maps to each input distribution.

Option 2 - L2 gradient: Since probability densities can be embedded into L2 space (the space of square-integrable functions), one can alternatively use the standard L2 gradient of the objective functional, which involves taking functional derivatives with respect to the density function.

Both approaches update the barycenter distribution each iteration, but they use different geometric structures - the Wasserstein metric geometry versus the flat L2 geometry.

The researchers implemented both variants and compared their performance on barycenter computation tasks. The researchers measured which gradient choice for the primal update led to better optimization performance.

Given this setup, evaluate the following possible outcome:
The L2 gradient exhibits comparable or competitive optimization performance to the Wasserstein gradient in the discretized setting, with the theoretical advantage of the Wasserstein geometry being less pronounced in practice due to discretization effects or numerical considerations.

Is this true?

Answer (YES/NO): NO